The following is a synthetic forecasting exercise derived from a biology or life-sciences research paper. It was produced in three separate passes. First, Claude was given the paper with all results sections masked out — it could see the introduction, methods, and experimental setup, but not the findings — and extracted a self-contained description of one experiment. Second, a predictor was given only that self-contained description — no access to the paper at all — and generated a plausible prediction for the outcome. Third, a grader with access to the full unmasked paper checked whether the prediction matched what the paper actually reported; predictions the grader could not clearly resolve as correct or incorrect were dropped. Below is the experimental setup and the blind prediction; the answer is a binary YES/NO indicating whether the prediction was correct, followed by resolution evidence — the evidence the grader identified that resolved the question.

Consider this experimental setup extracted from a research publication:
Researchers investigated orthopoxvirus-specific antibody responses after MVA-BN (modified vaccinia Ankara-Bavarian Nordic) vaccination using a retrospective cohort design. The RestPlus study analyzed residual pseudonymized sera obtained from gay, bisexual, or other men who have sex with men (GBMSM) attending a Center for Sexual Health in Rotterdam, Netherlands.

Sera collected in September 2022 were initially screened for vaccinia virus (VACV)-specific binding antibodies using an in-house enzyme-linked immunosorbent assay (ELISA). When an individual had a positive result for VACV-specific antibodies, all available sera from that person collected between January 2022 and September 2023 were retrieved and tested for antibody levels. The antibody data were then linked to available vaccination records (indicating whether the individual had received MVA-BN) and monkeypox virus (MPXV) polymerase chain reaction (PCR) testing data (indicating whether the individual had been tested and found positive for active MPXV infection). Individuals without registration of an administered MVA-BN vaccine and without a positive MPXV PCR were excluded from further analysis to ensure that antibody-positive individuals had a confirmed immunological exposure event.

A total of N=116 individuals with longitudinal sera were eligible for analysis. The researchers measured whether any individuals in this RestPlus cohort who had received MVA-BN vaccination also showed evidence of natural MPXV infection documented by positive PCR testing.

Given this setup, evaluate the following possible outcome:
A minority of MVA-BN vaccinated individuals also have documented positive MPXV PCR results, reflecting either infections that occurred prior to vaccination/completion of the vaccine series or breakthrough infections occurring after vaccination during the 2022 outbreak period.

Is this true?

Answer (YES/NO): YES